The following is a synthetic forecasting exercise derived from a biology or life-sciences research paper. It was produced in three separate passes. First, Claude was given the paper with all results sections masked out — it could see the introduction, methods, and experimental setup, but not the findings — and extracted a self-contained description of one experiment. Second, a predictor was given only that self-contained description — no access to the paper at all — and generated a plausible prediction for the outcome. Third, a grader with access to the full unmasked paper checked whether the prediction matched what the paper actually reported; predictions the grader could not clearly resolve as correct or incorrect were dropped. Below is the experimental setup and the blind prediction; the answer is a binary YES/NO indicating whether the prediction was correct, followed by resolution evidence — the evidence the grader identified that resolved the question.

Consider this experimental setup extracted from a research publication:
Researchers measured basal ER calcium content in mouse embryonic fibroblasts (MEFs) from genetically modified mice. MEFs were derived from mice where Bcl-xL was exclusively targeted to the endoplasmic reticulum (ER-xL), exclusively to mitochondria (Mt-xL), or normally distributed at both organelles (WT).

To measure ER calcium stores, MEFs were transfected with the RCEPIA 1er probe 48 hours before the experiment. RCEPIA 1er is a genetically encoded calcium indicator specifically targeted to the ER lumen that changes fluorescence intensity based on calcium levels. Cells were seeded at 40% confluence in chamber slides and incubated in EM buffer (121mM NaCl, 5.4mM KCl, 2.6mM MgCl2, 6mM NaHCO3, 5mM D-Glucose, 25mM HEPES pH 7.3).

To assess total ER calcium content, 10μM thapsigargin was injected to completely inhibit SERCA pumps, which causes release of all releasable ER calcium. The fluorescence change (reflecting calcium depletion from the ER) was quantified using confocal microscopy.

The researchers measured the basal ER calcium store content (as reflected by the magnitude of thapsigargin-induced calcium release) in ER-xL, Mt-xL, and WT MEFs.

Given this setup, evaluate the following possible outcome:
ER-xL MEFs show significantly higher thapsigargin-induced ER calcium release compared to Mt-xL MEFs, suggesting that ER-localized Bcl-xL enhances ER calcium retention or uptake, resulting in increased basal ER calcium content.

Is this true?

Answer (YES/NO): YES